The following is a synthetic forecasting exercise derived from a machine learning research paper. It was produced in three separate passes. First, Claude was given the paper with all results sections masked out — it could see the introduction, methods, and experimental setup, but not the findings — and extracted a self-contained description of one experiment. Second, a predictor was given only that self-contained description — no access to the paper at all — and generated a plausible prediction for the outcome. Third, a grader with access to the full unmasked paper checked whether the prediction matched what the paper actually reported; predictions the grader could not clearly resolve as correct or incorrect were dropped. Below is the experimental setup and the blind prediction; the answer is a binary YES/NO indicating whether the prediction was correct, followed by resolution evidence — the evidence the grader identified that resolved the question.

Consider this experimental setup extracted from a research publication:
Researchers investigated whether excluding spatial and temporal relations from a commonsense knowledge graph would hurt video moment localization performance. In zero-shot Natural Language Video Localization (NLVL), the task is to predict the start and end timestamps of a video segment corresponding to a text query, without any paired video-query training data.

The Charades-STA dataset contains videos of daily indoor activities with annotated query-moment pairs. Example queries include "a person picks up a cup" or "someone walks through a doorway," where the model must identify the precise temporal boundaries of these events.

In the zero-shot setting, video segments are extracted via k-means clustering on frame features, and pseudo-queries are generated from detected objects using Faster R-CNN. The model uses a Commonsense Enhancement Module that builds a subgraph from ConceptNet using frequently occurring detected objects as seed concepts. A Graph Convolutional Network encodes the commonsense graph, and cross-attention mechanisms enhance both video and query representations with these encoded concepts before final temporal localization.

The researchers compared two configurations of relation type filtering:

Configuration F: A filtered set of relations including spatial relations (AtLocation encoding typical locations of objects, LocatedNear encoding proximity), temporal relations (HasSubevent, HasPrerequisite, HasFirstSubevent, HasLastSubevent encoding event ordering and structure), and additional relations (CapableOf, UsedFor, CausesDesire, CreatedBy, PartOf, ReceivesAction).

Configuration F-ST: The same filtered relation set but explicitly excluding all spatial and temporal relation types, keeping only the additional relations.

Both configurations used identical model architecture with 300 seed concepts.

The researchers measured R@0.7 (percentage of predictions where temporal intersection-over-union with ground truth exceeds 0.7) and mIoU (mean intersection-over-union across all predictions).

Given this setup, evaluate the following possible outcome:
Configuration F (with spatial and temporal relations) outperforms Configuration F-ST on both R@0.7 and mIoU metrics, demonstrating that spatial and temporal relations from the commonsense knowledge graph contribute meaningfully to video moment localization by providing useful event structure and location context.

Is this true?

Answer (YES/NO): YES